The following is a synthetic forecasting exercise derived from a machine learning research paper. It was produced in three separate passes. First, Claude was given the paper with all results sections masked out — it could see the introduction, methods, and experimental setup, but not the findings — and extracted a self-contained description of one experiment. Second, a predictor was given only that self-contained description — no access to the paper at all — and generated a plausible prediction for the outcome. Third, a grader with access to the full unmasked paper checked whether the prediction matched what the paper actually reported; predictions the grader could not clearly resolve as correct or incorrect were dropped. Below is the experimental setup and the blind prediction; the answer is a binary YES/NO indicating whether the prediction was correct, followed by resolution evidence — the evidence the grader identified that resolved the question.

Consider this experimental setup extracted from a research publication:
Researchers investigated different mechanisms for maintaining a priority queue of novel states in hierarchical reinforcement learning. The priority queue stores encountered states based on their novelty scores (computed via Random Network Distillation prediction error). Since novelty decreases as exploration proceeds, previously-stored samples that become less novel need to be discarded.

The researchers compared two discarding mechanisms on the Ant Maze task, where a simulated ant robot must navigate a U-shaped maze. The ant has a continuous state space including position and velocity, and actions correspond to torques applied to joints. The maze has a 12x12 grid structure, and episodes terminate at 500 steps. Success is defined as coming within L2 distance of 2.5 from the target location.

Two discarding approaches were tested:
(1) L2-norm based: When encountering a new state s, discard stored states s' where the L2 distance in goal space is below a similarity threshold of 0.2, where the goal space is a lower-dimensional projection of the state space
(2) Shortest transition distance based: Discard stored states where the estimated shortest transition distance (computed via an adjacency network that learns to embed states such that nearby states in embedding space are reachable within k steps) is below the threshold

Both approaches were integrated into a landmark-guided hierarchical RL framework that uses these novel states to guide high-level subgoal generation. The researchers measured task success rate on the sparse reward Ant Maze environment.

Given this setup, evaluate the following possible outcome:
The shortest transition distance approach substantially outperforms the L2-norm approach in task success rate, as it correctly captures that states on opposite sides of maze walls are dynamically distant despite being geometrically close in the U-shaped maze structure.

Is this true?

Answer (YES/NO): NO